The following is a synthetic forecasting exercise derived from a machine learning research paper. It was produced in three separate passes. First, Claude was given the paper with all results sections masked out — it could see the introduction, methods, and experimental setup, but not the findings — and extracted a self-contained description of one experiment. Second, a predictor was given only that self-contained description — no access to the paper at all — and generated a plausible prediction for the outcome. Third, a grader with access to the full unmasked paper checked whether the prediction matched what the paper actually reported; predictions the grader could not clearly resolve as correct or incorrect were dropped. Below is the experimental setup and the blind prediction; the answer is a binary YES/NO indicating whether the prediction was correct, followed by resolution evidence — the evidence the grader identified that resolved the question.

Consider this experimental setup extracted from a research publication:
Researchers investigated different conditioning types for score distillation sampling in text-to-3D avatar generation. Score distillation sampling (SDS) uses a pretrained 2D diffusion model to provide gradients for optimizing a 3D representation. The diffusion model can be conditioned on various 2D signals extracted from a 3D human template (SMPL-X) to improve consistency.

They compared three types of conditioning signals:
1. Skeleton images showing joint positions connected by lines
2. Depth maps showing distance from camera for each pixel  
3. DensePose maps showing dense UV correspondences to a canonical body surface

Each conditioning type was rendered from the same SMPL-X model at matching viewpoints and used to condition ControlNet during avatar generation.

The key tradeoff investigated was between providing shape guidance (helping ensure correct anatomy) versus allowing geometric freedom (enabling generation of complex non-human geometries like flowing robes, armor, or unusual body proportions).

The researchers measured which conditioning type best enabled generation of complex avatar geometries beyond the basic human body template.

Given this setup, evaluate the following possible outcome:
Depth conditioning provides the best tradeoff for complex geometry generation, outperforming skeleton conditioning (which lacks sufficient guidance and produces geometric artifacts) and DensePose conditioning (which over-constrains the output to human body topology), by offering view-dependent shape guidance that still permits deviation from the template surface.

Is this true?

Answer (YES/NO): NO